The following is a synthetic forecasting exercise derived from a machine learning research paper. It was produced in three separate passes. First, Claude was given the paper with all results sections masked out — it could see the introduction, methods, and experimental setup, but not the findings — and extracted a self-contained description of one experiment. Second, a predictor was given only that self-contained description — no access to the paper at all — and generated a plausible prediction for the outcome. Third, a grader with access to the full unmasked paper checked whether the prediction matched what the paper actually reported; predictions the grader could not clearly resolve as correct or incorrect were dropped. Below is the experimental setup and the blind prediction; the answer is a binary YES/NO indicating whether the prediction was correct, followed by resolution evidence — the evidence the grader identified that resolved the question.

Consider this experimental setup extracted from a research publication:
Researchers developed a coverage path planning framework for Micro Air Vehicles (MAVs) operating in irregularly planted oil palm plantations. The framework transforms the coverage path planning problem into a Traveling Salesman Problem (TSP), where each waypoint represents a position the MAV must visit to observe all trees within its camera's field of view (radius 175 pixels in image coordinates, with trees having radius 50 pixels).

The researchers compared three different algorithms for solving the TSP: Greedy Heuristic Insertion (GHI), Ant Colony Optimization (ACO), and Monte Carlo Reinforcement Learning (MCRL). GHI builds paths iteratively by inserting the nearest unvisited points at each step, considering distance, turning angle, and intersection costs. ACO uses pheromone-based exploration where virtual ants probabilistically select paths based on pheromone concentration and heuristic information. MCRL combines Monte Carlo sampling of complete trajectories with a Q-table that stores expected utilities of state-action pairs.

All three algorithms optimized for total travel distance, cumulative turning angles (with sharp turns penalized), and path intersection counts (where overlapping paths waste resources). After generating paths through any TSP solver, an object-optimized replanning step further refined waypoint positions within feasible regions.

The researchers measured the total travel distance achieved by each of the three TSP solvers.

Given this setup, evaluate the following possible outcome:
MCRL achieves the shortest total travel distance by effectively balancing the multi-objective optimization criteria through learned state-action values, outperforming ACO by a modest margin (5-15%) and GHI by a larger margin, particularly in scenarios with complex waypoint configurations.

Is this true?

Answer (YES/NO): NO